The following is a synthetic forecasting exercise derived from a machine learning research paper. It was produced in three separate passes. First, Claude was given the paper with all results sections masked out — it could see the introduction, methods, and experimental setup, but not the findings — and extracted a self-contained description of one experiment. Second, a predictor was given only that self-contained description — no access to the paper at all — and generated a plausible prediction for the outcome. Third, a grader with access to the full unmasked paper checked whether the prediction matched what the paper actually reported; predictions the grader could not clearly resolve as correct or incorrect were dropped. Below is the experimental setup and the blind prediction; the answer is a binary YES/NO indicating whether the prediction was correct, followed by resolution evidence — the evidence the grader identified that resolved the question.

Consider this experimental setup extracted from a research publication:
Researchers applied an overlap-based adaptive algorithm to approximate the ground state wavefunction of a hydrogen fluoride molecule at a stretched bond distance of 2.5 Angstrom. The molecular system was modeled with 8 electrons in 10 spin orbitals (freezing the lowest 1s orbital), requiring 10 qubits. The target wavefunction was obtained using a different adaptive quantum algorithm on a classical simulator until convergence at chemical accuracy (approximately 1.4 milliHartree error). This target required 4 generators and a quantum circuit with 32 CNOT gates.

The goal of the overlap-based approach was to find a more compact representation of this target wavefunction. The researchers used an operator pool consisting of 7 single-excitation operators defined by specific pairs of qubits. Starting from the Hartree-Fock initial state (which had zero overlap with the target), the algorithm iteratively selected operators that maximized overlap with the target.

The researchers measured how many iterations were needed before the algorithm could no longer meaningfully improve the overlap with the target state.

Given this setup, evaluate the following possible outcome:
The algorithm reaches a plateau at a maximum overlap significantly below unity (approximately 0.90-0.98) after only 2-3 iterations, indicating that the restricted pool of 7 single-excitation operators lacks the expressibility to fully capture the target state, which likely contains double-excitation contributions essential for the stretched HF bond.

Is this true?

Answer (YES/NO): NO